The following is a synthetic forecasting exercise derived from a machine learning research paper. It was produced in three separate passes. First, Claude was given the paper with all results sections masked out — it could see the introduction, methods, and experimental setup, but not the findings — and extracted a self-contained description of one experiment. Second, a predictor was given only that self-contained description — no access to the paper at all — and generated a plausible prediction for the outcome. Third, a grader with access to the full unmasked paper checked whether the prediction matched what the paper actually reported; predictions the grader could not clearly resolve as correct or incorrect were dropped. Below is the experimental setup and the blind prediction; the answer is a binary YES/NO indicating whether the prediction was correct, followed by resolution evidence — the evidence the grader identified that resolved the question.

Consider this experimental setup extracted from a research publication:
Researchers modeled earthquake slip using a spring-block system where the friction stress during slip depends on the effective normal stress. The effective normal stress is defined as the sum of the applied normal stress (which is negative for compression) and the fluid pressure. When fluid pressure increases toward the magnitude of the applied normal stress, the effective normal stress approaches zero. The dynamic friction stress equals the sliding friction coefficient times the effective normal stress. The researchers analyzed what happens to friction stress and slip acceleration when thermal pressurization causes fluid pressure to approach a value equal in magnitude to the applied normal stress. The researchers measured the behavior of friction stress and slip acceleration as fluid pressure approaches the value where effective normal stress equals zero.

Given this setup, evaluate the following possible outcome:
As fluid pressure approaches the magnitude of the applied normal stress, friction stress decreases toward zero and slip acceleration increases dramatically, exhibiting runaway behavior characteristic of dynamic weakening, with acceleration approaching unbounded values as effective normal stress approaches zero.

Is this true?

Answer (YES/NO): NO